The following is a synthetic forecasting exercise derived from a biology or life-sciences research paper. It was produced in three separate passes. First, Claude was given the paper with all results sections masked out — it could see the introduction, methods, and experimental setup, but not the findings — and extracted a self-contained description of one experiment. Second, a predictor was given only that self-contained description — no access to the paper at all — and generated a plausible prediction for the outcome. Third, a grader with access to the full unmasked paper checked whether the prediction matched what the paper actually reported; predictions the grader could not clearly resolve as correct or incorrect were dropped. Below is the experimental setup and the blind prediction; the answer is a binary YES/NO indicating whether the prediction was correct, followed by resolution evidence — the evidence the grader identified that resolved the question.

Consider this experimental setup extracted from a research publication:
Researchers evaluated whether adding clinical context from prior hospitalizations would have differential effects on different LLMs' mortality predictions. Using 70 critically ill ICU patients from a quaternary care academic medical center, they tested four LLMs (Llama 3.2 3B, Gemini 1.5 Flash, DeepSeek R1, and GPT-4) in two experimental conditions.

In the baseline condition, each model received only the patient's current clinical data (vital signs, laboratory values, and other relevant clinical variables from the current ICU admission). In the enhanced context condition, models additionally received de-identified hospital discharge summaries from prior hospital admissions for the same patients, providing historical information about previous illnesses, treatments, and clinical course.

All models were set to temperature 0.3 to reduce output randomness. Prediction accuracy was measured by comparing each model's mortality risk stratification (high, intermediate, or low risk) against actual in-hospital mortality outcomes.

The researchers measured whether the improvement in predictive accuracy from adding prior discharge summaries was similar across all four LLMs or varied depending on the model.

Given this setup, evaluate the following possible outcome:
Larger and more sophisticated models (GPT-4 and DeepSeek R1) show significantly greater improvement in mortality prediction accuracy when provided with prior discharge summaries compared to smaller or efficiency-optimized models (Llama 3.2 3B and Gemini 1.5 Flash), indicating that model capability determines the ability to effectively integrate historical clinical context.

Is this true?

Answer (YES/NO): NO